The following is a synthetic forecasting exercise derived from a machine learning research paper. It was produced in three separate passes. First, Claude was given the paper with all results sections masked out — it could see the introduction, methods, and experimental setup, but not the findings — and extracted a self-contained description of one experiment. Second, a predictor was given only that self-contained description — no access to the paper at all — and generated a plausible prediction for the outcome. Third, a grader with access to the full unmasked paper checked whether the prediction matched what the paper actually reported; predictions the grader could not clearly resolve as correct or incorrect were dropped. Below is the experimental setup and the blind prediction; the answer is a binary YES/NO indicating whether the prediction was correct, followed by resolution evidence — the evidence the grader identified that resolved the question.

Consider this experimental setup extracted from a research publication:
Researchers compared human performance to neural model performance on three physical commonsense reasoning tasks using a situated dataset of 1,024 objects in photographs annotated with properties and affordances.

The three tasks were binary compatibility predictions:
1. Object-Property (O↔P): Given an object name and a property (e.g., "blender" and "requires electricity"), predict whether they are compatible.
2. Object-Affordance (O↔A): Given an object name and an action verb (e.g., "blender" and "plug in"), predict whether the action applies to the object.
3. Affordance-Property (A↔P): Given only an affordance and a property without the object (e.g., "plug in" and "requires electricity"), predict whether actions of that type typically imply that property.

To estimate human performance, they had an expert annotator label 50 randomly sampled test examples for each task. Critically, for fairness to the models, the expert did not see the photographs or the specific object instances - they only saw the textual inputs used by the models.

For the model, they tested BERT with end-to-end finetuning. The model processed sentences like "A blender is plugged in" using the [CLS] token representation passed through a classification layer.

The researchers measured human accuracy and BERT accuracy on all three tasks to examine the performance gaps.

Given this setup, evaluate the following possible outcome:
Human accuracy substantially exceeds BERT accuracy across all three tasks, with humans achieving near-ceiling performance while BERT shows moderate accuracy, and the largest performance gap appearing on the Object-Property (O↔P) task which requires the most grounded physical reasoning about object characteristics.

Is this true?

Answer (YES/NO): NO